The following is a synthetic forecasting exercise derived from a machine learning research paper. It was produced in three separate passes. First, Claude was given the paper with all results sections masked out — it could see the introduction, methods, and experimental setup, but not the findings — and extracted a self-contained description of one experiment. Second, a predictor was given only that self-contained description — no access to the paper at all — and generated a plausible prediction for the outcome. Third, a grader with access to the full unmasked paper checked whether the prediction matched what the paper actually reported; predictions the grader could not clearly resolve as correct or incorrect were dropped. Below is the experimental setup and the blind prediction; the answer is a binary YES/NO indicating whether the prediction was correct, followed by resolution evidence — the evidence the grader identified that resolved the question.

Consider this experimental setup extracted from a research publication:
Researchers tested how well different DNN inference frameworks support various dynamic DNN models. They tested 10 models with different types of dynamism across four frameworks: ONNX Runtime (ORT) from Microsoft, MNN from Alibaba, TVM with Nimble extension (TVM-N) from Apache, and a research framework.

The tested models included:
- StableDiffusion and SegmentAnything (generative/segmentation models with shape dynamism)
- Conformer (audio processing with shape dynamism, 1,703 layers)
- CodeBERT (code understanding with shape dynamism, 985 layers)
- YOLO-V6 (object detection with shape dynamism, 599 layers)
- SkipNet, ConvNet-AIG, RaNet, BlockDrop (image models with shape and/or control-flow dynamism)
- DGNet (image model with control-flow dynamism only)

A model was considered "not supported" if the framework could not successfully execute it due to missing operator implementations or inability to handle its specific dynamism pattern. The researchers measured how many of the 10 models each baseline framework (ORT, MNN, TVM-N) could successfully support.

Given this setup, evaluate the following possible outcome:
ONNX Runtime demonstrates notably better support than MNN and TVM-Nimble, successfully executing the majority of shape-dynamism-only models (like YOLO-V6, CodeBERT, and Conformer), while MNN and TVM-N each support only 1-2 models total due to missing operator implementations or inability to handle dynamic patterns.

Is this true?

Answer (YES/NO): NO